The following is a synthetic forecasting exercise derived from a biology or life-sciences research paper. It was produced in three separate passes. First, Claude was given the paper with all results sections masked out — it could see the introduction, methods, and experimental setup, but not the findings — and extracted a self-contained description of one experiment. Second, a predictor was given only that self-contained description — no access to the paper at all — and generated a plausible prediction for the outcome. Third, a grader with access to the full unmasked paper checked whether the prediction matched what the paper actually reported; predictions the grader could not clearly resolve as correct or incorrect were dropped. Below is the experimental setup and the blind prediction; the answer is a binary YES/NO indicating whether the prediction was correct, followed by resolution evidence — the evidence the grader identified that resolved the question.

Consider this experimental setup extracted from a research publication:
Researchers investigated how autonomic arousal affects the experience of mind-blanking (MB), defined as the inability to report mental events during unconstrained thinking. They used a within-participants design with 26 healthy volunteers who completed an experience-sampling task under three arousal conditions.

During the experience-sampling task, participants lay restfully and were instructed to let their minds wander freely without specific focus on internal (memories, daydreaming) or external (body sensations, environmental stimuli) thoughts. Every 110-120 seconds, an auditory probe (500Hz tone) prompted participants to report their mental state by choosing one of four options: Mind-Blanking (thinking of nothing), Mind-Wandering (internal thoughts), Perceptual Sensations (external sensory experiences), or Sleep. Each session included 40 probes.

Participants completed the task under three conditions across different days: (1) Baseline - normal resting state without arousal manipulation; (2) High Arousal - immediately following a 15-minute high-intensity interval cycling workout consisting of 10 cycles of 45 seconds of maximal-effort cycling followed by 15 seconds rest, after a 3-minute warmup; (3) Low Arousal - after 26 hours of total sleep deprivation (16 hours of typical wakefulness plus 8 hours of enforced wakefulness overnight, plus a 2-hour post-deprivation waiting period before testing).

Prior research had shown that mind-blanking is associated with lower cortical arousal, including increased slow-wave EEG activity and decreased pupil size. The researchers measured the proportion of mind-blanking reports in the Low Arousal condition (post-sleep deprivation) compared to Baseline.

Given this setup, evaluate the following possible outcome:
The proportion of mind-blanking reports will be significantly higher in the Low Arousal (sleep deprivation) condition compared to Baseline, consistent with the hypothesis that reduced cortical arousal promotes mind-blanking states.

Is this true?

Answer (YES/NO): YES